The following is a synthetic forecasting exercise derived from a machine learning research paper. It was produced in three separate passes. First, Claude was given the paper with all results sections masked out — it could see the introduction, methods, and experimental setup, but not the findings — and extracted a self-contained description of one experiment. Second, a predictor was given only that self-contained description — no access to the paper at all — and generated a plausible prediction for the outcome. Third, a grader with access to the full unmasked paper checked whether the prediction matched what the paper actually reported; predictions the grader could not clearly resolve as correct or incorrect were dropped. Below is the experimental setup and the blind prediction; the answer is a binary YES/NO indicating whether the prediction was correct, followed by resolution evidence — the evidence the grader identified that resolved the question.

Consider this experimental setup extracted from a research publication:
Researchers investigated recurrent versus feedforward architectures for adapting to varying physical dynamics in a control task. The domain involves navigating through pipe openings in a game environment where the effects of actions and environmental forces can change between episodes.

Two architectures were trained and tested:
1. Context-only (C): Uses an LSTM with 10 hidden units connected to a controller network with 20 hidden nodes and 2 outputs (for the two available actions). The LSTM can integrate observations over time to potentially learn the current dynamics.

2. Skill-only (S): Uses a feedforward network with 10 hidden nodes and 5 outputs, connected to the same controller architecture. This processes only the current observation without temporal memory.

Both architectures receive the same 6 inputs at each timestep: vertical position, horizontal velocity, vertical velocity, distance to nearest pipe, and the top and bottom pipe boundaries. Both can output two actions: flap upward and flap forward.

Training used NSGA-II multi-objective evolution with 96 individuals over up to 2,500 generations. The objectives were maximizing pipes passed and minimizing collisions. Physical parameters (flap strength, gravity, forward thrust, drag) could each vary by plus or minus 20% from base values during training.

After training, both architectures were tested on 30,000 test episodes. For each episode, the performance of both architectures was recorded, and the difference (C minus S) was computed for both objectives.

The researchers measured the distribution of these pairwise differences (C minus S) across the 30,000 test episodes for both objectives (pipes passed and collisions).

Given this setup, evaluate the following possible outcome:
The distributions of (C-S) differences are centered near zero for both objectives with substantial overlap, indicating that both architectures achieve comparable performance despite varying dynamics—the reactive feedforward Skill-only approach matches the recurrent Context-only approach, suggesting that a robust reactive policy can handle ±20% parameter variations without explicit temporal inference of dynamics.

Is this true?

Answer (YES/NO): YES